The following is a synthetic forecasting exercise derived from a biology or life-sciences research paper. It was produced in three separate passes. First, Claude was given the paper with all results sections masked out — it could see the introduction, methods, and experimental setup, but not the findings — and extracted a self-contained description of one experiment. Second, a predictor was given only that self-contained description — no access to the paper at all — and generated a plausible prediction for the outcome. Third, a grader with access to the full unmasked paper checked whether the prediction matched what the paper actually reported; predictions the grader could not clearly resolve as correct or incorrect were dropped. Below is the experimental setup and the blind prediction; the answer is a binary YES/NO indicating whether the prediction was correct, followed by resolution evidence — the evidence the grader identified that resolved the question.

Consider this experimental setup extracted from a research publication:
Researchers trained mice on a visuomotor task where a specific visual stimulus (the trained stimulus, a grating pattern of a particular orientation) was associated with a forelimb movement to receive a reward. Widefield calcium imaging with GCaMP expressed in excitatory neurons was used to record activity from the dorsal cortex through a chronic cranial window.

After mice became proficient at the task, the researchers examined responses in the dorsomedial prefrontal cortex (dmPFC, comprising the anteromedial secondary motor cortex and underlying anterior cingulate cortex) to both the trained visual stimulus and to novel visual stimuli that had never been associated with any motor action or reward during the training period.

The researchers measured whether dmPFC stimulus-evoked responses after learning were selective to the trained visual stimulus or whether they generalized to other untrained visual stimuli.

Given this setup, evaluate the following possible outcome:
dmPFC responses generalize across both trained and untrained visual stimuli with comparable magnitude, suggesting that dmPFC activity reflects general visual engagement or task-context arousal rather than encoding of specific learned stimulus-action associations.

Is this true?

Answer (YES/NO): NO